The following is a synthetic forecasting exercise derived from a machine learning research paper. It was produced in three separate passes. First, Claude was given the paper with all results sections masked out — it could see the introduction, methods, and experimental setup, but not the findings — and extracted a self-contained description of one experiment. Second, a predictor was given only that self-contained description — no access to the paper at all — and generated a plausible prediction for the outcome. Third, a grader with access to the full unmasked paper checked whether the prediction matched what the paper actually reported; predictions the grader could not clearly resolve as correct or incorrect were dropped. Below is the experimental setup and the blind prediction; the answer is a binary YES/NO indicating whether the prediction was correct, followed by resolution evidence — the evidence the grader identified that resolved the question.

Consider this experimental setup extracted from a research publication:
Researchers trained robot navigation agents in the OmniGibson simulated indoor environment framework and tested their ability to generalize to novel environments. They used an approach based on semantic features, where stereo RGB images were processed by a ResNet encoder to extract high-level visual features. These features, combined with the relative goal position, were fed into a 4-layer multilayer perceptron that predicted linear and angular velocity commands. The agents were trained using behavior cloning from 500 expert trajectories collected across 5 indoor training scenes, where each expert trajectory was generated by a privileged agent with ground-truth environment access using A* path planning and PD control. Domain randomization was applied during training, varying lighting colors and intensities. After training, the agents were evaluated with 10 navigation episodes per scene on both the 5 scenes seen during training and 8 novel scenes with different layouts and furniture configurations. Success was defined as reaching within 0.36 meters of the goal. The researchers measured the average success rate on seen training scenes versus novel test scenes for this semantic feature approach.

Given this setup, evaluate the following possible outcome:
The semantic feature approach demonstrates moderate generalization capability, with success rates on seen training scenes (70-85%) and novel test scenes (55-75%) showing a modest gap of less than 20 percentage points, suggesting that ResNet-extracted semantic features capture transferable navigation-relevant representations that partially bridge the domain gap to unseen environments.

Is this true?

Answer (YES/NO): NO